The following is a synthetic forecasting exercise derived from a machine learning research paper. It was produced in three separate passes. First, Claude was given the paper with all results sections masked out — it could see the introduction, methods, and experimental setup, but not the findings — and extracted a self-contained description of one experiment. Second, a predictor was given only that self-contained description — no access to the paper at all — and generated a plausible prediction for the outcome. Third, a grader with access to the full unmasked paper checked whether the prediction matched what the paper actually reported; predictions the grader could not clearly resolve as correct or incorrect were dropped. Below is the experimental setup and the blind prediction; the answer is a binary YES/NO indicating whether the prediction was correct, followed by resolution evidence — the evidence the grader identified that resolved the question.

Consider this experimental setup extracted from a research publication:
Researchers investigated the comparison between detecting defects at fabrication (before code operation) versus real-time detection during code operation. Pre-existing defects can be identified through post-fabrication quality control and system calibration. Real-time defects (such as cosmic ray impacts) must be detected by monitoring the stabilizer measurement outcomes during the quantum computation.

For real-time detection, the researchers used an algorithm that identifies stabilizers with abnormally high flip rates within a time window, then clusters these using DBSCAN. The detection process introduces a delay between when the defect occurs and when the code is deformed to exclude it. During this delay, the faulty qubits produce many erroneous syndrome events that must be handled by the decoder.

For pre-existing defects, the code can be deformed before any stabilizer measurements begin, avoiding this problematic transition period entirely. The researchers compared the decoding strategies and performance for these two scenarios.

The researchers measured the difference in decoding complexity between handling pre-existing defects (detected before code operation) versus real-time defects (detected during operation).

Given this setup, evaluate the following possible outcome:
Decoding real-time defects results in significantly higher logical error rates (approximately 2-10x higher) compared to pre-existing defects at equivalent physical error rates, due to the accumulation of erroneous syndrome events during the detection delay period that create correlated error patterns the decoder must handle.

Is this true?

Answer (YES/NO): NO